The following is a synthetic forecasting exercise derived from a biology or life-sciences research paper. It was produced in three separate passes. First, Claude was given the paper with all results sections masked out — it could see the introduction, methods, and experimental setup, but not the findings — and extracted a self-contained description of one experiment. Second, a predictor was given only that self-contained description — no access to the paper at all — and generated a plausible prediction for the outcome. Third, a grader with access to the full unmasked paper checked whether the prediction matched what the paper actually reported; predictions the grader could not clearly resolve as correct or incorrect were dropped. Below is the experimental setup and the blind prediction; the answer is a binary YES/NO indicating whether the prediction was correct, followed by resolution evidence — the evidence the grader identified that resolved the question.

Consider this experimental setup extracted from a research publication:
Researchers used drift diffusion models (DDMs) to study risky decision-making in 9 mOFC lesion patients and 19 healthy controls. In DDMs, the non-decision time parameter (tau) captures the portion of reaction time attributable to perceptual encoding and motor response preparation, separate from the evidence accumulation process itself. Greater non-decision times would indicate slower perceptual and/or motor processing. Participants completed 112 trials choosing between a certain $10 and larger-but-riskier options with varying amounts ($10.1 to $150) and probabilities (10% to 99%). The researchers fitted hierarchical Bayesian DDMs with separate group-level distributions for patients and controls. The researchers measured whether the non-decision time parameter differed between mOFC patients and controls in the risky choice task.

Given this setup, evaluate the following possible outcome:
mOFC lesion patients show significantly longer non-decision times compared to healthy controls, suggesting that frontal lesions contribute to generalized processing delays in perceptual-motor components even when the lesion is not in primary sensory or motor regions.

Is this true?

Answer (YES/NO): YES